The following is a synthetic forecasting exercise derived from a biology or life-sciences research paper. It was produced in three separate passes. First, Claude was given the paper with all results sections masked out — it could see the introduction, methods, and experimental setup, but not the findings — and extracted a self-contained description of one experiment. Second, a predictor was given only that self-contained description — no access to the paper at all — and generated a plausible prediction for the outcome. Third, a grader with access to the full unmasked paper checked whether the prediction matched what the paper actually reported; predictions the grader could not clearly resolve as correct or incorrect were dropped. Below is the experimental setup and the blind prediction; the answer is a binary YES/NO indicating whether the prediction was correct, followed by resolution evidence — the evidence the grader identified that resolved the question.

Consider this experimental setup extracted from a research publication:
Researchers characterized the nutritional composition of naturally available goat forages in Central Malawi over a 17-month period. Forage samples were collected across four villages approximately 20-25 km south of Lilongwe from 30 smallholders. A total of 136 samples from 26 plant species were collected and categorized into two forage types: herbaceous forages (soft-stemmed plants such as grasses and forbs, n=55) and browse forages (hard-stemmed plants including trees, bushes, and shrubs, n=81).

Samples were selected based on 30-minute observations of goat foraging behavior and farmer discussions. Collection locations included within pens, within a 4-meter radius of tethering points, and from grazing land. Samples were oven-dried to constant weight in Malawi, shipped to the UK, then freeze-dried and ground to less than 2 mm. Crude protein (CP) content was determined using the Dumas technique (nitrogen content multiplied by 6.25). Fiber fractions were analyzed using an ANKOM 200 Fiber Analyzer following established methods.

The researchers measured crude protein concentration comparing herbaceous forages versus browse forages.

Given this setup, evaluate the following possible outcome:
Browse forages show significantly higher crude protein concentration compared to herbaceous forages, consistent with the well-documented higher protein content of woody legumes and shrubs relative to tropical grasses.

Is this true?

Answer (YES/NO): NO